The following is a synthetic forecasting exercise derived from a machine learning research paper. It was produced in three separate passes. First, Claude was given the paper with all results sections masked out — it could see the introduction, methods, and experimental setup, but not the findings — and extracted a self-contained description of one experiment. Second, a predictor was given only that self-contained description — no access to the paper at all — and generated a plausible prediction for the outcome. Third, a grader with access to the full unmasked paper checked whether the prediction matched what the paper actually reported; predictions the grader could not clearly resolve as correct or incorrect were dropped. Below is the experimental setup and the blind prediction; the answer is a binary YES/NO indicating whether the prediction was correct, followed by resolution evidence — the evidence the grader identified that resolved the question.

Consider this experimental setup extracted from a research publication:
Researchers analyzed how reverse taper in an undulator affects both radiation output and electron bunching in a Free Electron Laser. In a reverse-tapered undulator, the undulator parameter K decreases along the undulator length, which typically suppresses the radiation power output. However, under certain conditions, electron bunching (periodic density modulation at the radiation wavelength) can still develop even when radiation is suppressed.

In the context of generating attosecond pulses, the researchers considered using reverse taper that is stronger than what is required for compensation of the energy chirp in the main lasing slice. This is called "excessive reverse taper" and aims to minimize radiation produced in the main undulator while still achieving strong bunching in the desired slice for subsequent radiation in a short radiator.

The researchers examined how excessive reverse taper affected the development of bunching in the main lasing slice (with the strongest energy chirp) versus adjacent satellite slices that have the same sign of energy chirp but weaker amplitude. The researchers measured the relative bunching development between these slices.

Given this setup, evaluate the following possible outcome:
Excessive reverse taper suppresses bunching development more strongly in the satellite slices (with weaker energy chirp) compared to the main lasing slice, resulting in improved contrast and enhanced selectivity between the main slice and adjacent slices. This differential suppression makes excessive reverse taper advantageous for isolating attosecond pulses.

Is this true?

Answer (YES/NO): YES